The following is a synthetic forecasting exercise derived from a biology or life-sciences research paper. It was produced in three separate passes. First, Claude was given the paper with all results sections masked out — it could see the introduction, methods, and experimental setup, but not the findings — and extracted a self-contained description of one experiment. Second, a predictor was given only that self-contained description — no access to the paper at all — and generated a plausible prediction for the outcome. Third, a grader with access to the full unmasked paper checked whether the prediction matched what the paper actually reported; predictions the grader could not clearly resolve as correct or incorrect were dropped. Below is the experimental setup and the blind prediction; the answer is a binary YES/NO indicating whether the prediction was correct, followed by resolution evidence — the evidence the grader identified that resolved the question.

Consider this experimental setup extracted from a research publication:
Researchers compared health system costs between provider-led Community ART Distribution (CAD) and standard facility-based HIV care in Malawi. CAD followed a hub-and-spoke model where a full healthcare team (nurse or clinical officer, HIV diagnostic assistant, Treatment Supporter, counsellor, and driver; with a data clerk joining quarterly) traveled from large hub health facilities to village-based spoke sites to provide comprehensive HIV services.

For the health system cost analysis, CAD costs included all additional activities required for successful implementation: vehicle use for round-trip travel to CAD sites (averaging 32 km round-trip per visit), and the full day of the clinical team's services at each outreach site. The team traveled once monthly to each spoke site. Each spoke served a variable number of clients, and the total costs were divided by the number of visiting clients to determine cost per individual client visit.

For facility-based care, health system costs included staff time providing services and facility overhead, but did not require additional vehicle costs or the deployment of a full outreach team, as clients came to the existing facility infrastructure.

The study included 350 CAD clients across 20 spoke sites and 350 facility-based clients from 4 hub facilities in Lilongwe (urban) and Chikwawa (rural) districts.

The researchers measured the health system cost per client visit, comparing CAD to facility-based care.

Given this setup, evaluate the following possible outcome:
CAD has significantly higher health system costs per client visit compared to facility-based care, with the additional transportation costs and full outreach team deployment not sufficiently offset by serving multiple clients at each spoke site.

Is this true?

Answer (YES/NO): NO